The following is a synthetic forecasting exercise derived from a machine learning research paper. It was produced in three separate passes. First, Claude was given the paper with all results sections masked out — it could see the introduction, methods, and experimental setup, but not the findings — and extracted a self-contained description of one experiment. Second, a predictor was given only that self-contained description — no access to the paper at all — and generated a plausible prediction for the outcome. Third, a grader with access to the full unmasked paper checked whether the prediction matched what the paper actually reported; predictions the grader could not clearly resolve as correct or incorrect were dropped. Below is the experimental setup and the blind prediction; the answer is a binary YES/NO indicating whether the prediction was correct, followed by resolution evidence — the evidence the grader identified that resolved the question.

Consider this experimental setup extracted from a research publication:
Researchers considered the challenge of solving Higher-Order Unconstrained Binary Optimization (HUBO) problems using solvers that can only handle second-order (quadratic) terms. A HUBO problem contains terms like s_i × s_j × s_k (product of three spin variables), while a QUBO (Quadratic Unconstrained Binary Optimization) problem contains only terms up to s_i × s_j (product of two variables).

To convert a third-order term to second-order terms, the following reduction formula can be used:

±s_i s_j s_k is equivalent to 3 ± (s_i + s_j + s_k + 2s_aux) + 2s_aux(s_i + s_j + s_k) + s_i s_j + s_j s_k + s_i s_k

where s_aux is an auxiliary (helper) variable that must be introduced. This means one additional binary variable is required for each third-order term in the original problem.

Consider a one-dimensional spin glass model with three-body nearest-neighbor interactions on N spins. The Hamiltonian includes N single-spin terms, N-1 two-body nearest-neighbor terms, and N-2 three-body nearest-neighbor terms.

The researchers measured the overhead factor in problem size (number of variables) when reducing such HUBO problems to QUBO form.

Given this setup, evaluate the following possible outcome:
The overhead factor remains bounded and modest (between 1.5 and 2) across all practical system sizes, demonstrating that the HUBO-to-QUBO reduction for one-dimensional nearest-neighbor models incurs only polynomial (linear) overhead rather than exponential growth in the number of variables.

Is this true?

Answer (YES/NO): NO